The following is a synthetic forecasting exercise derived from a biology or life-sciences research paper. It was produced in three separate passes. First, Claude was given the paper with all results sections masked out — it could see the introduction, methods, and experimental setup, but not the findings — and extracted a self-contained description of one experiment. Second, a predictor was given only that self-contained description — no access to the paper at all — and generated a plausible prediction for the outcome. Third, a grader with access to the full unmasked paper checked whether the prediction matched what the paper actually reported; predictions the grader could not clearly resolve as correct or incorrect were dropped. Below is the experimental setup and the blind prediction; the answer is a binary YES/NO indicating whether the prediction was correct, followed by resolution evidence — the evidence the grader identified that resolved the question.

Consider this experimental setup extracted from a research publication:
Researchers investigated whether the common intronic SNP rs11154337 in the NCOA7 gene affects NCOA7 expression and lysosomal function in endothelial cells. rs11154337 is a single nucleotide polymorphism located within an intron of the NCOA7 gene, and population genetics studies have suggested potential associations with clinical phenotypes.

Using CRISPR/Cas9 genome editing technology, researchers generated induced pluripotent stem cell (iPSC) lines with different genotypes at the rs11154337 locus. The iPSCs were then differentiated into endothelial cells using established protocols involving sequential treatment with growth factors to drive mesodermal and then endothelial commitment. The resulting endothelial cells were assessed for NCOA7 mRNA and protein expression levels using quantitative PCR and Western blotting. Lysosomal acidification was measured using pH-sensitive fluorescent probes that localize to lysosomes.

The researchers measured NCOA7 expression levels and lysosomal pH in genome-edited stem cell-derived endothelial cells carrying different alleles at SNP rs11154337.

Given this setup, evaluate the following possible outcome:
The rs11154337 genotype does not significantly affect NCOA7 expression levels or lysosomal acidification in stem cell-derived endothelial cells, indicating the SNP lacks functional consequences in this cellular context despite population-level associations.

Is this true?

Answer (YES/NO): NO